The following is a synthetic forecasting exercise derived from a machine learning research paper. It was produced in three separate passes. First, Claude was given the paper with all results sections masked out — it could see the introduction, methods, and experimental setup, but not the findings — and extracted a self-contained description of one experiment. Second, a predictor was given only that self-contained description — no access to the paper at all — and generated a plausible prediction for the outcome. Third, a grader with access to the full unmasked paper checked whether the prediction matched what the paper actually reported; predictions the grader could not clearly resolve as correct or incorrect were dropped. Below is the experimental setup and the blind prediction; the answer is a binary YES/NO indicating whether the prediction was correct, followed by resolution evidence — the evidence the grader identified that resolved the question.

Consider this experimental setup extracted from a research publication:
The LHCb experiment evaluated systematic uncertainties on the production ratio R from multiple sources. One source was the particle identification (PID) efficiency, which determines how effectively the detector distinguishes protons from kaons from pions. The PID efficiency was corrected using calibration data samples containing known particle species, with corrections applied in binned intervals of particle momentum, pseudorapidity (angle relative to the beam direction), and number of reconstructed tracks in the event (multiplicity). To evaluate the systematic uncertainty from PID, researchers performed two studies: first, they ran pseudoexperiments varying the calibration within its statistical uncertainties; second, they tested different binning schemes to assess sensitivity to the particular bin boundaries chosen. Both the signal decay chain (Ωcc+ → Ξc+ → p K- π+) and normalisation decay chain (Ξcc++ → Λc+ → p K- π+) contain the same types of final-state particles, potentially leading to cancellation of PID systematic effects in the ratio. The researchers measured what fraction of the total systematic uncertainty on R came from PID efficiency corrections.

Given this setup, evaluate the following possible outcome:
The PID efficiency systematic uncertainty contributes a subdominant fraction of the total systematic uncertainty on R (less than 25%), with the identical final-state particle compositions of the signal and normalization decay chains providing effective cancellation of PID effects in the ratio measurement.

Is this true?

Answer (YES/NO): YES